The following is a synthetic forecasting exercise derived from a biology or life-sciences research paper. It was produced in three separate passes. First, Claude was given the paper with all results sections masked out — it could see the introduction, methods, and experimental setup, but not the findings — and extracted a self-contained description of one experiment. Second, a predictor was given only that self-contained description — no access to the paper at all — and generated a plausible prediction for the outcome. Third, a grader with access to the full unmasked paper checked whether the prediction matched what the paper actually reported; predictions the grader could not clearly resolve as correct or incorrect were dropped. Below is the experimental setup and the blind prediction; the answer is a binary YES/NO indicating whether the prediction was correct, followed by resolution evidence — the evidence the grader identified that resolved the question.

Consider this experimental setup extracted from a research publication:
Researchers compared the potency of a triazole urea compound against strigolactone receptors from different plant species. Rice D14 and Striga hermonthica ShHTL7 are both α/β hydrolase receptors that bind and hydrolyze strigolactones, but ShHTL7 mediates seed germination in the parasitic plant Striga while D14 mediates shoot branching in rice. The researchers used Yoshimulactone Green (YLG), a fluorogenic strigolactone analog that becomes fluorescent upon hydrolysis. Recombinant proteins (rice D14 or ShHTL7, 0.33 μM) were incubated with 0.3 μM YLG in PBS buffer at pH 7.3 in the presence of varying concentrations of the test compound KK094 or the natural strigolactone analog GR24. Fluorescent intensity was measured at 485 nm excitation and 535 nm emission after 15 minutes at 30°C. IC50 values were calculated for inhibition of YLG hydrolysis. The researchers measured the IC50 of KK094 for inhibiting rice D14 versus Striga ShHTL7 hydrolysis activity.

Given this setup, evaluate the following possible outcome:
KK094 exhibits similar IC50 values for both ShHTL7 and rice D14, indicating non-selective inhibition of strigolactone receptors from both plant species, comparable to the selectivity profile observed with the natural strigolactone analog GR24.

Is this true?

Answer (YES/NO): NO